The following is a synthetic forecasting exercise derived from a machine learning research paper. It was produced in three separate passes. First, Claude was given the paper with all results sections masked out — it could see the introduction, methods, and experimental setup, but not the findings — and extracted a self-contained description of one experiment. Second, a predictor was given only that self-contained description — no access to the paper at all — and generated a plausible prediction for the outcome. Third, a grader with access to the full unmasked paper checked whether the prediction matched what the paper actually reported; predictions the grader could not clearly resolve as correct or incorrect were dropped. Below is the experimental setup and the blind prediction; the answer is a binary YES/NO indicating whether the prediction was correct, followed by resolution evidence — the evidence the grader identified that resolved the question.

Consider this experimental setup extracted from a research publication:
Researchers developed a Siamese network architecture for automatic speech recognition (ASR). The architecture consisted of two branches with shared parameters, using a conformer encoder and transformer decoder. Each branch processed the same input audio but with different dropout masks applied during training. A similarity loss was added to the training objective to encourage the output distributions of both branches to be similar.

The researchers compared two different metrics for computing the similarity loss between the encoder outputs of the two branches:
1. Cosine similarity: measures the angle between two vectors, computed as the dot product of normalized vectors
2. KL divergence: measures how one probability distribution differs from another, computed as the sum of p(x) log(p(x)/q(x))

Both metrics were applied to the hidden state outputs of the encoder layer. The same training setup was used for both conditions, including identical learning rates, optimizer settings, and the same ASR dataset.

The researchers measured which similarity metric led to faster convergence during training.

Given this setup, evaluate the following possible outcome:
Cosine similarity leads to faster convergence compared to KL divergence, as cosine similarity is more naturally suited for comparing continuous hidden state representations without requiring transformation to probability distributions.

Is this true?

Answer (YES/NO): YES